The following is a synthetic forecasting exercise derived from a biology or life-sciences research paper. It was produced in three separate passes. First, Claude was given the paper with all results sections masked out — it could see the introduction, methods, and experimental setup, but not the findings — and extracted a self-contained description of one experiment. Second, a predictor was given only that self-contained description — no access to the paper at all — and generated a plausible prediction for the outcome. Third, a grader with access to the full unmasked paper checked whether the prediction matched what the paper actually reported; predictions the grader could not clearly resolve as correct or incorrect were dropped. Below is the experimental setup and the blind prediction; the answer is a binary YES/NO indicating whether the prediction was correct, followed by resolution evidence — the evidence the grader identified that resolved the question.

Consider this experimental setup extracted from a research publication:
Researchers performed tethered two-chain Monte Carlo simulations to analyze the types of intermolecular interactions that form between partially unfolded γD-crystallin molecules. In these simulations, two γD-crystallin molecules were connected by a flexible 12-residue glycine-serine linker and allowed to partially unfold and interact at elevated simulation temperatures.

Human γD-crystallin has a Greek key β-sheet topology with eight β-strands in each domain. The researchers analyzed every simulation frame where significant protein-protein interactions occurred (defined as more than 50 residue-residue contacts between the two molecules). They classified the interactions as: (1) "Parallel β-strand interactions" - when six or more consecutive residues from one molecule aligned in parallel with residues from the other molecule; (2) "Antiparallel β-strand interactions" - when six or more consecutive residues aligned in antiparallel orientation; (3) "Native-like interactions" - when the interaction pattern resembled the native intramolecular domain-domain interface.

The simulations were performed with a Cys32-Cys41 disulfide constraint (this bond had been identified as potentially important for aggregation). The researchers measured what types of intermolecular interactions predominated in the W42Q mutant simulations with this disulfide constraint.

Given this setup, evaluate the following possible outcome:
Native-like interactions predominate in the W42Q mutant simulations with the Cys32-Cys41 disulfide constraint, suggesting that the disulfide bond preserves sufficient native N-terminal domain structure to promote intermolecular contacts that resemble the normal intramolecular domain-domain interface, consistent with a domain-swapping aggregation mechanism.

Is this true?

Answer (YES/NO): NO